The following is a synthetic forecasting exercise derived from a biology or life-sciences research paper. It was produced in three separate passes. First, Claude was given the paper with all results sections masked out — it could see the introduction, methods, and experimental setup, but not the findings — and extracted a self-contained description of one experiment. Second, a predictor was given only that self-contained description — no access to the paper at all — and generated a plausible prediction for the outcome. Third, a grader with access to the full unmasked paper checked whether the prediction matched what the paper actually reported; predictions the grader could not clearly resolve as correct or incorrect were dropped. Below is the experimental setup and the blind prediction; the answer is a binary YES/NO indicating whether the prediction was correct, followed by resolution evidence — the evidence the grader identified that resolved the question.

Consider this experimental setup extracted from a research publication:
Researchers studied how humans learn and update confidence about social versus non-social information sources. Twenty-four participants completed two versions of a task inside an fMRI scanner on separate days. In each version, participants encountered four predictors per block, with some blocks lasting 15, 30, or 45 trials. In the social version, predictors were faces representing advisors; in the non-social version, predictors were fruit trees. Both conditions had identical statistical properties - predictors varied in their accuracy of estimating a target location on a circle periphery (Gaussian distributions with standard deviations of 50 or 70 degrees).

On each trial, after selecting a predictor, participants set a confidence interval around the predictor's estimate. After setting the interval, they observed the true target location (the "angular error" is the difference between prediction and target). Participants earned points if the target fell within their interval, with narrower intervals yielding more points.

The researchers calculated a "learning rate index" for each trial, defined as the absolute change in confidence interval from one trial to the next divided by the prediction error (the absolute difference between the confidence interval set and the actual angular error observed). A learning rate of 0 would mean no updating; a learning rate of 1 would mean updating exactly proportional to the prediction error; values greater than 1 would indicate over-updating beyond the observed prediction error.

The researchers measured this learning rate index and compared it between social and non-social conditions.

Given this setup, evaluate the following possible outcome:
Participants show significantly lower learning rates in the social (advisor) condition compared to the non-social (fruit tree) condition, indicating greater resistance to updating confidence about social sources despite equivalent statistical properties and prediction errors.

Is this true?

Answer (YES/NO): YES